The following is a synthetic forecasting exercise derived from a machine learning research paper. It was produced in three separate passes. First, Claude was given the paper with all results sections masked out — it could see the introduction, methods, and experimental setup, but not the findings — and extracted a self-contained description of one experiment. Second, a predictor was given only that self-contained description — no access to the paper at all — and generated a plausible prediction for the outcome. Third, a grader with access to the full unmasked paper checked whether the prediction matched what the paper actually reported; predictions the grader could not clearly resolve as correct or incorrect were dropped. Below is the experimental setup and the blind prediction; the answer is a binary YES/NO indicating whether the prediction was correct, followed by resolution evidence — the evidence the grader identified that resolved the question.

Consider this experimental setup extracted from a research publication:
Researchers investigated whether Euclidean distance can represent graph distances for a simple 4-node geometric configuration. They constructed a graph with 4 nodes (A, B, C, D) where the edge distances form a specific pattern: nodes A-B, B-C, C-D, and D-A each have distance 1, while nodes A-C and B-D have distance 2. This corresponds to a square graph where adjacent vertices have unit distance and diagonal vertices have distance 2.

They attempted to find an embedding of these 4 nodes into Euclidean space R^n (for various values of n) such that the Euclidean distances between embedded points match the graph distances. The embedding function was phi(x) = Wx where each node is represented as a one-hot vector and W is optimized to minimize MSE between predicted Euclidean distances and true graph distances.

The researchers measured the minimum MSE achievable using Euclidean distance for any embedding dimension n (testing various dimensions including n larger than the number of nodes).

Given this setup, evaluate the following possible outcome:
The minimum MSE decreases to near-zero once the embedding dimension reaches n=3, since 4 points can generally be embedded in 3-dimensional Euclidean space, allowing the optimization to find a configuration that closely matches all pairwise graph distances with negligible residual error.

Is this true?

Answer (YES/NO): NO